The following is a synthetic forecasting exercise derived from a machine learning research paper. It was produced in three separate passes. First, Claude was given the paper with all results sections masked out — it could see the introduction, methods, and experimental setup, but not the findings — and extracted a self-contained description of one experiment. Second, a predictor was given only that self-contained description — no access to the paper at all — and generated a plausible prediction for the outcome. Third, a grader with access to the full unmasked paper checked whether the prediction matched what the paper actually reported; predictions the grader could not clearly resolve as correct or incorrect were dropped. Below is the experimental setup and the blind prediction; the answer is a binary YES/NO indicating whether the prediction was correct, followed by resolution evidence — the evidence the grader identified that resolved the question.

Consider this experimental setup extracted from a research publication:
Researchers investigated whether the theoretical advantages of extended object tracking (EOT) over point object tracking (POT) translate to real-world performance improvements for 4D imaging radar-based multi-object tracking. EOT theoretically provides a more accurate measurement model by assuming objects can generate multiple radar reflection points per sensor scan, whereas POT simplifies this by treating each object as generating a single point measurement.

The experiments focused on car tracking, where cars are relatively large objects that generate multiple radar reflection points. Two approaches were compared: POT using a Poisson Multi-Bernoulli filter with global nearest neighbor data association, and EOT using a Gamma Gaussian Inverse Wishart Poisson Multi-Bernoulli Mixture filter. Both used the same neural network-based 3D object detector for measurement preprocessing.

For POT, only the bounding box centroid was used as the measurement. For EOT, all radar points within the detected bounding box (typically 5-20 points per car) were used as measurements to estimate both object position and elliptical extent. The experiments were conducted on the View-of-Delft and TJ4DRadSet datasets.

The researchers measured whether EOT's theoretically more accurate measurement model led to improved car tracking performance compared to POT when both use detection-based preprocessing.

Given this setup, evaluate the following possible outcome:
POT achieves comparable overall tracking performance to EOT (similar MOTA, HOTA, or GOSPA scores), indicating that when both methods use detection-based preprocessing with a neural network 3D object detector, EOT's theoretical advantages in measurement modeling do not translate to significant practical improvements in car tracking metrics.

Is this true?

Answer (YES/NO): NO